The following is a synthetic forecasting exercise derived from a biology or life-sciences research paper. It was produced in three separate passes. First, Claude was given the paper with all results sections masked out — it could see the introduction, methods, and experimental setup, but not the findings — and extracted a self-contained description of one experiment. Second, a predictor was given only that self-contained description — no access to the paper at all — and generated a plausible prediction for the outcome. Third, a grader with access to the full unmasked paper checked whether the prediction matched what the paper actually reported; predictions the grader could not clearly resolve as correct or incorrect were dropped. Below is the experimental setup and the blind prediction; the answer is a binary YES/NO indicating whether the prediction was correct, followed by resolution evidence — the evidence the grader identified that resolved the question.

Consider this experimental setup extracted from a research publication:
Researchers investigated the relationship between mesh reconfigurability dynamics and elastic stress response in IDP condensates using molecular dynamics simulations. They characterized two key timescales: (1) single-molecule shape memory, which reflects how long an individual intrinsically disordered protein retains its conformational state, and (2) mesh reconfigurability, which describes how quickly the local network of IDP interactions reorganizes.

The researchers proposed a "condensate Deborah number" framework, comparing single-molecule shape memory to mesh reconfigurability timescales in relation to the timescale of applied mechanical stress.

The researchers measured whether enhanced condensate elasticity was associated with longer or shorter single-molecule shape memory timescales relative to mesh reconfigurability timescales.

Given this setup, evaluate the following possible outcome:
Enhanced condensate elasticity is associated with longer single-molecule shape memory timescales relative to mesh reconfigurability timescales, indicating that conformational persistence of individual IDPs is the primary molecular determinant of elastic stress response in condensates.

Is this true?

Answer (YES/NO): YES